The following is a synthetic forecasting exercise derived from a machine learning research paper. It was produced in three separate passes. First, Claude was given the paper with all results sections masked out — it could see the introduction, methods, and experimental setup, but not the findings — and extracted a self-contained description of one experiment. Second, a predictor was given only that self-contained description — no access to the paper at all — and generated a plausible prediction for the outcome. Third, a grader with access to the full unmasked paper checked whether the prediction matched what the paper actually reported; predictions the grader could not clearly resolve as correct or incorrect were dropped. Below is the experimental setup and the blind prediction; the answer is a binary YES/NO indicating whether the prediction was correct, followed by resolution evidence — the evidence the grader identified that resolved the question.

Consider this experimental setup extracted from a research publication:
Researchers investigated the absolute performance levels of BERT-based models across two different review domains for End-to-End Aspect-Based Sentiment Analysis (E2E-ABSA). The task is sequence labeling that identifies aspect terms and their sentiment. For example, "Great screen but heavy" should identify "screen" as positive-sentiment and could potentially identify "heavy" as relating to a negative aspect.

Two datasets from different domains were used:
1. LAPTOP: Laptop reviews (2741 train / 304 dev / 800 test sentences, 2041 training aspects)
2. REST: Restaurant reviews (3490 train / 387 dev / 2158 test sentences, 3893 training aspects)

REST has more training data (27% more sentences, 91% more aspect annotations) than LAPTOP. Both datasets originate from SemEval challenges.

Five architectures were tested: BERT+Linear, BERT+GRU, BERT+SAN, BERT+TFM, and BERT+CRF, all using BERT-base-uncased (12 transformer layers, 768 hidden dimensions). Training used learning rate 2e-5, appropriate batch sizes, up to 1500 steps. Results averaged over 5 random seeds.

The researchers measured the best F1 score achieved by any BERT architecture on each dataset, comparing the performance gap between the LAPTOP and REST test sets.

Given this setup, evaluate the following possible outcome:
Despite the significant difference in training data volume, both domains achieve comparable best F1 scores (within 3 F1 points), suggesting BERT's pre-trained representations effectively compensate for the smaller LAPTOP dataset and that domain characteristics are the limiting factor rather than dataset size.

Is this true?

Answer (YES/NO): NO